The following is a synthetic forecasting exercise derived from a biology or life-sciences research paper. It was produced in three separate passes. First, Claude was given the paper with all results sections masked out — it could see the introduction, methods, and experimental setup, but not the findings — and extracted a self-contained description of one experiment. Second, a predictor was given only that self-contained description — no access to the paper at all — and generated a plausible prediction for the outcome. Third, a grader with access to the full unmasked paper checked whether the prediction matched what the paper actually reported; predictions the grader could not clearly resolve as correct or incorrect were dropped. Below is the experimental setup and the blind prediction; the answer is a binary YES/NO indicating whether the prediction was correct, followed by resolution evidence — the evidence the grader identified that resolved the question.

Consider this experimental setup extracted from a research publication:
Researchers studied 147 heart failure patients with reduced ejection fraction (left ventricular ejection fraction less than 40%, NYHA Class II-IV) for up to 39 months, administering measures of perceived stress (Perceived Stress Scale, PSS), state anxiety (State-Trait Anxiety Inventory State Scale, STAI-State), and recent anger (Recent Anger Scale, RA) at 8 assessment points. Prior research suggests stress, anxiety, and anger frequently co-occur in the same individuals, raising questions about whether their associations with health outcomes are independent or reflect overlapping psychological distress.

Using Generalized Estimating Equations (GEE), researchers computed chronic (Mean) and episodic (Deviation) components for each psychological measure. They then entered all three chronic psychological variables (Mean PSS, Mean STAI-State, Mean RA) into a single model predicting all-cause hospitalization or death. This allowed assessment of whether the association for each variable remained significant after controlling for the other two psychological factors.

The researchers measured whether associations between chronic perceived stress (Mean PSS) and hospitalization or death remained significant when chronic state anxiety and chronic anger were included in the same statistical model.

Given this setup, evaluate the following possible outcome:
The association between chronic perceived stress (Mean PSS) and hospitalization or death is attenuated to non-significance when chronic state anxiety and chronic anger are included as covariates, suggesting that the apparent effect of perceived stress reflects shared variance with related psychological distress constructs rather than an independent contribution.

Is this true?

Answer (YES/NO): YES